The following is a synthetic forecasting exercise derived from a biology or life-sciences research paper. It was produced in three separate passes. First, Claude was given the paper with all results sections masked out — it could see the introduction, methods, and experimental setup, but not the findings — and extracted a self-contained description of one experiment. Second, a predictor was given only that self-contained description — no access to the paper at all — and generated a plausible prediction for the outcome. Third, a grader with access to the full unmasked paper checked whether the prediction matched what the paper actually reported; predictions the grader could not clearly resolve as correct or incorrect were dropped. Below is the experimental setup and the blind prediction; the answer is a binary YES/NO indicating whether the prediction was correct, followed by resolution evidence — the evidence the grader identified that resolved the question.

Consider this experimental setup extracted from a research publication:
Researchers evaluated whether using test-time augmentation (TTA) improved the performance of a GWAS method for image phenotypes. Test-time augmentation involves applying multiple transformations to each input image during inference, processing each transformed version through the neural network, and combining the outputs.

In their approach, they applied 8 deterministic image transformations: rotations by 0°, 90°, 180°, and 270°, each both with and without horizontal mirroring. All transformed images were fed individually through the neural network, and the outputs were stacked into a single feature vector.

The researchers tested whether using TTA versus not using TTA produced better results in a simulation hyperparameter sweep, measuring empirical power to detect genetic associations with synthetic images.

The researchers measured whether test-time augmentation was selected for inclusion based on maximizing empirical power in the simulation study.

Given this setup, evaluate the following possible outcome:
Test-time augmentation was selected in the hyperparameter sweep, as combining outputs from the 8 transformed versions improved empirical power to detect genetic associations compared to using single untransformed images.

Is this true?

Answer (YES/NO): YES